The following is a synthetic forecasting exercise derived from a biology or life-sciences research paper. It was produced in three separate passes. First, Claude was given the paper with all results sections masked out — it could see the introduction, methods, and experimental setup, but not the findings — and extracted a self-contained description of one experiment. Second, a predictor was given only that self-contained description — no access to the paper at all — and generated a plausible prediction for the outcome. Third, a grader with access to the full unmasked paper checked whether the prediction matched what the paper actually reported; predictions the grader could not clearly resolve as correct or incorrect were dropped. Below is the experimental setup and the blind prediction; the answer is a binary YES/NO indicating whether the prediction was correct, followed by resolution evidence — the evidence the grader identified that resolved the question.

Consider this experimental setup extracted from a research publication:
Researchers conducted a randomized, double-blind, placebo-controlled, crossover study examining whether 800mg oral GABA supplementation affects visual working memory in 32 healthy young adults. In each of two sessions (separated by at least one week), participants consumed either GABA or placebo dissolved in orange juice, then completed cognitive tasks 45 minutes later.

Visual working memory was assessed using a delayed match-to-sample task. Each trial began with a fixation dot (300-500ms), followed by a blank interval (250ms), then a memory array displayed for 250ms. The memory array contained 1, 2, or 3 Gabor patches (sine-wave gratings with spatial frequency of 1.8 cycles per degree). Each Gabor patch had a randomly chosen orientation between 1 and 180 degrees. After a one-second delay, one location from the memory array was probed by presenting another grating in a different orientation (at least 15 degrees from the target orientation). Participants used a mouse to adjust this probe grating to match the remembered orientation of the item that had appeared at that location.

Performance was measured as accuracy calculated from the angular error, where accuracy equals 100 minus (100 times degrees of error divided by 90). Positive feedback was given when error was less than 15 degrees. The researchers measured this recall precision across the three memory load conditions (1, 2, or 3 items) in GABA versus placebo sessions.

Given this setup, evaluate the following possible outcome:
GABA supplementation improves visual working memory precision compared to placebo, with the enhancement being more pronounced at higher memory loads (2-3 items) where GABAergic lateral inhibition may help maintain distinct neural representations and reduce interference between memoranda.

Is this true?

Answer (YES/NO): NO